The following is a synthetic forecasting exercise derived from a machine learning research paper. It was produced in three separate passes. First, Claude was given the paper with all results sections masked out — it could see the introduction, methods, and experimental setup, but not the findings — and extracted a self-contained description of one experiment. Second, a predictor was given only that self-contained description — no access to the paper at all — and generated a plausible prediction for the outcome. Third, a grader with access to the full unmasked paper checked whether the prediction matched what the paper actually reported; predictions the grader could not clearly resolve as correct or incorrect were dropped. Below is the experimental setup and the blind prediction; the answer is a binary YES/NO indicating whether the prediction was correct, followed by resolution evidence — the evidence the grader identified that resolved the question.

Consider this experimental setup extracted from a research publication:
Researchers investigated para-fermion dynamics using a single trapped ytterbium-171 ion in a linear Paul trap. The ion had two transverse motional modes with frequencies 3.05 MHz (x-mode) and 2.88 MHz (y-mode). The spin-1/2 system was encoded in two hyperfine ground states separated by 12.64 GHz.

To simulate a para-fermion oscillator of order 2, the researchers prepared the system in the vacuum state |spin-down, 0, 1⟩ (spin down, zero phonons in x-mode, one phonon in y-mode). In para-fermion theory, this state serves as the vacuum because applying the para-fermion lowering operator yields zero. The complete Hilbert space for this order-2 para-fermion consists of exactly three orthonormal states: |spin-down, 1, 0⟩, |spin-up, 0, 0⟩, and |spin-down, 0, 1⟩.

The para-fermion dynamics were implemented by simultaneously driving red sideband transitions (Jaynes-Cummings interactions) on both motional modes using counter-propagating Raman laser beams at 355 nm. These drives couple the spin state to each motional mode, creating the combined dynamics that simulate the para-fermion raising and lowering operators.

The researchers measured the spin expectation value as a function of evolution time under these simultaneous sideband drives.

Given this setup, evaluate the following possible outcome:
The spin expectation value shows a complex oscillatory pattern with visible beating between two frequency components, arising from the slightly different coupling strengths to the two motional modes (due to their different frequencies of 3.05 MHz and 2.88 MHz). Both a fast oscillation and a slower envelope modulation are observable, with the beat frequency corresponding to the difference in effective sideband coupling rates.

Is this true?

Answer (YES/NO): NO